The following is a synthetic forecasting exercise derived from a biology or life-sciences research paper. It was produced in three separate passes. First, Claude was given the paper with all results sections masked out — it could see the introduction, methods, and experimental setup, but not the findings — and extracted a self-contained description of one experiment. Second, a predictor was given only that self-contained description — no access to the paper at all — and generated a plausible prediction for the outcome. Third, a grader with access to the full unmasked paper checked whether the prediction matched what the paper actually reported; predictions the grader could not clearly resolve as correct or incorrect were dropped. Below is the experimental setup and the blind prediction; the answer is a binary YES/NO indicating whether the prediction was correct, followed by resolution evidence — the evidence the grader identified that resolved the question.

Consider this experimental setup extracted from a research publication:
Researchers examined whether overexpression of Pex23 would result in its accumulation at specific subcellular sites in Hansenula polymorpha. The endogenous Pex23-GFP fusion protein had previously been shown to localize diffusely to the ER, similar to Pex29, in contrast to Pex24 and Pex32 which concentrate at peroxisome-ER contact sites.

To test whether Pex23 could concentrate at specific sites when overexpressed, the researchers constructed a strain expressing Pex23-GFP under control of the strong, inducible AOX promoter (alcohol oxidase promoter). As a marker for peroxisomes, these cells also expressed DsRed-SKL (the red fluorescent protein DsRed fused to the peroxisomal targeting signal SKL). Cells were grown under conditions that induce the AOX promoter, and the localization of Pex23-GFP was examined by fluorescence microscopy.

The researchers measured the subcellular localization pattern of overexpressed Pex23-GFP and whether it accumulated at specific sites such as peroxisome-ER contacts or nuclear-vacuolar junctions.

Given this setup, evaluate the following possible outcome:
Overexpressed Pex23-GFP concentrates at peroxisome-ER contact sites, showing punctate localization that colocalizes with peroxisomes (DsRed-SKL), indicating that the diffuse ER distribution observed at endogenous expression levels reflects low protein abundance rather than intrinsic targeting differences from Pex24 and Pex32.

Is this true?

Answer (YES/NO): NO